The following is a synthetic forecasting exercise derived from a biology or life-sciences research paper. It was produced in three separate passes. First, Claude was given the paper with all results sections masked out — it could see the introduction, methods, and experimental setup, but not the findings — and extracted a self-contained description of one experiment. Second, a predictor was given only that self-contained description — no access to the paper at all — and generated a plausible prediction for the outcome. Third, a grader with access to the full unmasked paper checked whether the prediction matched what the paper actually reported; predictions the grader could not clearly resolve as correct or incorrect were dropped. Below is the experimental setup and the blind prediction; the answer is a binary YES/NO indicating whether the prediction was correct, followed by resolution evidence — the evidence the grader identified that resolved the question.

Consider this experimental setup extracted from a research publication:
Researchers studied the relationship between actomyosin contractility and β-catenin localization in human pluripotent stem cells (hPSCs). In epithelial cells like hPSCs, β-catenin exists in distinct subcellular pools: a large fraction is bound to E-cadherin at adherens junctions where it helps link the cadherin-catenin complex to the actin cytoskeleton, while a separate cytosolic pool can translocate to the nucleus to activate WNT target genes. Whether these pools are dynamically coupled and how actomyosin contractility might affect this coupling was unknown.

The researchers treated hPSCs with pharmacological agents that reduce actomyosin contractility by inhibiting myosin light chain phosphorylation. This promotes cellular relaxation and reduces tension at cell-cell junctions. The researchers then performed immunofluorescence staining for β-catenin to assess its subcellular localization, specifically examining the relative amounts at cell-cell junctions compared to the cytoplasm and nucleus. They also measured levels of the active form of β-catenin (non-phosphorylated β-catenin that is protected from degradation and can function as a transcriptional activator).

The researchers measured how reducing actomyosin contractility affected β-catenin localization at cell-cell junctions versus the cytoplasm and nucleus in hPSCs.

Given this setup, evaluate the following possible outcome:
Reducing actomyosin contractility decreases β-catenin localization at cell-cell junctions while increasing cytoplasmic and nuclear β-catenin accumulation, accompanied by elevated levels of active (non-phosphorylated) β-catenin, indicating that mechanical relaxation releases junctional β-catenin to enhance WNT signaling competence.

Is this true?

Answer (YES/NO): YES